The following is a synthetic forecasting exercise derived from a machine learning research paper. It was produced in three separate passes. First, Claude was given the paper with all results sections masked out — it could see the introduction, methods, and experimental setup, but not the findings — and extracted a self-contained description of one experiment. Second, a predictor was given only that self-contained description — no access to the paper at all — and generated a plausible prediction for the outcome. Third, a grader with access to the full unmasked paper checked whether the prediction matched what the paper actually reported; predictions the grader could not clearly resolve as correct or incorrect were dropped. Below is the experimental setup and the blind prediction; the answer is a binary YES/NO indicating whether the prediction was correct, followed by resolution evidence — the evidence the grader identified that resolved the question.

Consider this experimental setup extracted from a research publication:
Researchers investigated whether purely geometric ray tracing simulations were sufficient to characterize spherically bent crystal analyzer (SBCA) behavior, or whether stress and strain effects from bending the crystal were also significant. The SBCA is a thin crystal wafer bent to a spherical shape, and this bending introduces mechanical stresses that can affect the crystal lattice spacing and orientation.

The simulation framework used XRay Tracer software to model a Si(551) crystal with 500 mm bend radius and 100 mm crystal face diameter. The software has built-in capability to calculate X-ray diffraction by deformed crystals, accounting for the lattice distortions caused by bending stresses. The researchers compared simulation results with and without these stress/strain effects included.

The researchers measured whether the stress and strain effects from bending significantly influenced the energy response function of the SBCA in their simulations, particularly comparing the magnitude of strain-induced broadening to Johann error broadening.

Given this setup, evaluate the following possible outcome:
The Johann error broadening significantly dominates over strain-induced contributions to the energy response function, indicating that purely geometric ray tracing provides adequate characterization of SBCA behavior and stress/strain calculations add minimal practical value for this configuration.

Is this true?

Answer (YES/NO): YES